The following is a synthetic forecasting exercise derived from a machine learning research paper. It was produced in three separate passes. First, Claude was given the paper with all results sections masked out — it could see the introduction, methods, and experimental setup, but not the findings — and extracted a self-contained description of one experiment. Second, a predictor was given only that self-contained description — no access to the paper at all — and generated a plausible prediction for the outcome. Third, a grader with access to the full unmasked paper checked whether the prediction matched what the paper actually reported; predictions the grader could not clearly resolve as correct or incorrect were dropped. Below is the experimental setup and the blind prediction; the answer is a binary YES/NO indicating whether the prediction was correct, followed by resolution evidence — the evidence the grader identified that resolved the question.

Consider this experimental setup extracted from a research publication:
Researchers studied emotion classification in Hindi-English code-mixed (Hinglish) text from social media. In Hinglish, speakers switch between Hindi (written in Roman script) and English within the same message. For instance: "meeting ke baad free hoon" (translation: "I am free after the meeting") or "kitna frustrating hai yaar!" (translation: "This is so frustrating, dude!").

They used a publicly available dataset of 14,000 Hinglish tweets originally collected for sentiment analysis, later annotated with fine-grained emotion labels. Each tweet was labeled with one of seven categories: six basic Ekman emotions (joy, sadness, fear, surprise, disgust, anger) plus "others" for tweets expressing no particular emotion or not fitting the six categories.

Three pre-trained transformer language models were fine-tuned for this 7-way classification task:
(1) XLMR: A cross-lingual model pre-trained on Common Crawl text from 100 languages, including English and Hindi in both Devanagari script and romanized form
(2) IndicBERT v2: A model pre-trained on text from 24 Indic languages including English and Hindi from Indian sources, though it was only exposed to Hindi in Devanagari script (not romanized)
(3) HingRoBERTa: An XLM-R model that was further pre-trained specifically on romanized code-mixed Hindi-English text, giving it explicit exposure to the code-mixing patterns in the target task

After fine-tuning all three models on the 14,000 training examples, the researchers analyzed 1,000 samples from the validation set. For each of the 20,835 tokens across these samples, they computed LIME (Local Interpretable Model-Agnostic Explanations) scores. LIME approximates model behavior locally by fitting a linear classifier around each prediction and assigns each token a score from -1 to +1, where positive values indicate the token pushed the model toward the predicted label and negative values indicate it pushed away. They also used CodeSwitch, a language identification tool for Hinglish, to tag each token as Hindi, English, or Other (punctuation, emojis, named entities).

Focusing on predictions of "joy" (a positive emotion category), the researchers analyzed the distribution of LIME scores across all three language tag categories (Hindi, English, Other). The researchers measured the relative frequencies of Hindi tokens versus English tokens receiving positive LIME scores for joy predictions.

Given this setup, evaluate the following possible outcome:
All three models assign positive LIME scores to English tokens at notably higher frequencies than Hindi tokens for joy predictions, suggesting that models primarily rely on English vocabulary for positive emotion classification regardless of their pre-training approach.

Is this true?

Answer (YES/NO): YES